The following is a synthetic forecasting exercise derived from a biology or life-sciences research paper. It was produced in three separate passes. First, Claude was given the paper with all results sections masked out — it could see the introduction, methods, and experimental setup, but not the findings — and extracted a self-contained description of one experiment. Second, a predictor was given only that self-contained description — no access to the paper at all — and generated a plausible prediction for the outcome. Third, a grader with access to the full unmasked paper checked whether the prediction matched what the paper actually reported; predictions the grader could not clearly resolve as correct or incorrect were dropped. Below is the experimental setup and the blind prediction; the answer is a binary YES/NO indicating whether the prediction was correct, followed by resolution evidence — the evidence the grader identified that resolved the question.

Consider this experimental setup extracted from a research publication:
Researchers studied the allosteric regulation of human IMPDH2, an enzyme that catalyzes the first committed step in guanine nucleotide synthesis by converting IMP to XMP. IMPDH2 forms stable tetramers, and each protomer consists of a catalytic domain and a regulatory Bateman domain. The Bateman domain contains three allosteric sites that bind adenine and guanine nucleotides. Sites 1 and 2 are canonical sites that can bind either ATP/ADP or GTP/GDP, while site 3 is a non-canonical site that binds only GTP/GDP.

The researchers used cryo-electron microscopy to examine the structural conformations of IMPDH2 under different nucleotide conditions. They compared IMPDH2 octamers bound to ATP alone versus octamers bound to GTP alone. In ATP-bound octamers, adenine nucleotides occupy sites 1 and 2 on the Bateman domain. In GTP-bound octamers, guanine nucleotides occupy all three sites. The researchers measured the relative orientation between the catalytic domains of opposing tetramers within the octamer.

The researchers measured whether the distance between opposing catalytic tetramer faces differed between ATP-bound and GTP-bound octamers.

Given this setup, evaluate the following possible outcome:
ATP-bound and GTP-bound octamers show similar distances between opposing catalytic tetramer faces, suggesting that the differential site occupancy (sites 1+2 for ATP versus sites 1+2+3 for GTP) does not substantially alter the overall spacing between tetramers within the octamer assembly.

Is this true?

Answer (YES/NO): NO